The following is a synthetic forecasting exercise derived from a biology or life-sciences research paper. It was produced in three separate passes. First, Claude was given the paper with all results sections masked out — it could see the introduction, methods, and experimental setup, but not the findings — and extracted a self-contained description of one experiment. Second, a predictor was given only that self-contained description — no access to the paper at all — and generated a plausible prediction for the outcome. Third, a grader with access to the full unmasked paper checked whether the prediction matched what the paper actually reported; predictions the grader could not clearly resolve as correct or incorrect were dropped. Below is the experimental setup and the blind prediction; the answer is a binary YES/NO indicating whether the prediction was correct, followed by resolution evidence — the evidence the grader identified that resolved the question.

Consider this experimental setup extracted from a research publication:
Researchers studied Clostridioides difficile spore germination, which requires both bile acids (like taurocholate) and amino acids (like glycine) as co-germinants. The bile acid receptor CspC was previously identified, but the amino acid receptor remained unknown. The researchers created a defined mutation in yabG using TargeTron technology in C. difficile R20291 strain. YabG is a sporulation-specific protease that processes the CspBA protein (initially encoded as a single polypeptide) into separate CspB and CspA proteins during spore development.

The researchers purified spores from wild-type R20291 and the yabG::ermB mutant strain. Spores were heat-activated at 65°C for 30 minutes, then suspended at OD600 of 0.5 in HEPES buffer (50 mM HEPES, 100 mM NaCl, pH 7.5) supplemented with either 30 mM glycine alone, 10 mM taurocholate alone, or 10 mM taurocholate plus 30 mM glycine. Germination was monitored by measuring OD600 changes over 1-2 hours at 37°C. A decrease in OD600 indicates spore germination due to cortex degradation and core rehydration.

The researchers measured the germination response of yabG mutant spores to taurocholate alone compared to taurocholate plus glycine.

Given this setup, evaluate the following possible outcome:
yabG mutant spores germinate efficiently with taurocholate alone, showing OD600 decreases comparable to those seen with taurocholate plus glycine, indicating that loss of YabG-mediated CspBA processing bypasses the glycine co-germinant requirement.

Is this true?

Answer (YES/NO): YES